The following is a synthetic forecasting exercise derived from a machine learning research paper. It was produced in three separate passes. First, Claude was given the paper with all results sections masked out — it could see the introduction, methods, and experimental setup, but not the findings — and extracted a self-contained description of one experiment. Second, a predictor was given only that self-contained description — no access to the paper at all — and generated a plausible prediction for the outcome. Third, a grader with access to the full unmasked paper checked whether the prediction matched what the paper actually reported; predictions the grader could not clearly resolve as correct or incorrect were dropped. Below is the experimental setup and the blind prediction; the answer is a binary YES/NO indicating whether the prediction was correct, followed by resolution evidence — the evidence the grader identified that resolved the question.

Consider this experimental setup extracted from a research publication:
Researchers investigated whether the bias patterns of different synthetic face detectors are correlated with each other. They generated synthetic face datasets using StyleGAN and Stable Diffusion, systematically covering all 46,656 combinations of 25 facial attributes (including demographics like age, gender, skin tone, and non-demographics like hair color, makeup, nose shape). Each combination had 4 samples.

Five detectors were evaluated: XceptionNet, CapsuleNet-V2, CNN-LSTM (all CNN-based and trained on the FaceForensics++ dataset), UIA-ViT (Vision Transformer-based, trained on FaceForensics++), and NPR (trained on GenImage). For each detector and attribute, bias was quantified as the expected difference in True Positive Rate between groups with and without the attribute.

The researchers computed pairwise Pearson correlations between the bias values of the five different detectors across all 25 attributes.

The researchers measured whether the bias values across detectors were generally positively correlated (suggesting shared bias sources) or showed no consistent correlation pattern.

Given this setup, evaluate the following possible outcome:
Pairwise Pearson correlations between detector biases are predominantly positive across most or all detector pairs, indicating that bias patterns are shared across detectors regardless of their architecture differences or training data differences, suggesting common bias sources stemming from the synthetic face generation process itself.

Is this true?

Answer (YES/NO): NO